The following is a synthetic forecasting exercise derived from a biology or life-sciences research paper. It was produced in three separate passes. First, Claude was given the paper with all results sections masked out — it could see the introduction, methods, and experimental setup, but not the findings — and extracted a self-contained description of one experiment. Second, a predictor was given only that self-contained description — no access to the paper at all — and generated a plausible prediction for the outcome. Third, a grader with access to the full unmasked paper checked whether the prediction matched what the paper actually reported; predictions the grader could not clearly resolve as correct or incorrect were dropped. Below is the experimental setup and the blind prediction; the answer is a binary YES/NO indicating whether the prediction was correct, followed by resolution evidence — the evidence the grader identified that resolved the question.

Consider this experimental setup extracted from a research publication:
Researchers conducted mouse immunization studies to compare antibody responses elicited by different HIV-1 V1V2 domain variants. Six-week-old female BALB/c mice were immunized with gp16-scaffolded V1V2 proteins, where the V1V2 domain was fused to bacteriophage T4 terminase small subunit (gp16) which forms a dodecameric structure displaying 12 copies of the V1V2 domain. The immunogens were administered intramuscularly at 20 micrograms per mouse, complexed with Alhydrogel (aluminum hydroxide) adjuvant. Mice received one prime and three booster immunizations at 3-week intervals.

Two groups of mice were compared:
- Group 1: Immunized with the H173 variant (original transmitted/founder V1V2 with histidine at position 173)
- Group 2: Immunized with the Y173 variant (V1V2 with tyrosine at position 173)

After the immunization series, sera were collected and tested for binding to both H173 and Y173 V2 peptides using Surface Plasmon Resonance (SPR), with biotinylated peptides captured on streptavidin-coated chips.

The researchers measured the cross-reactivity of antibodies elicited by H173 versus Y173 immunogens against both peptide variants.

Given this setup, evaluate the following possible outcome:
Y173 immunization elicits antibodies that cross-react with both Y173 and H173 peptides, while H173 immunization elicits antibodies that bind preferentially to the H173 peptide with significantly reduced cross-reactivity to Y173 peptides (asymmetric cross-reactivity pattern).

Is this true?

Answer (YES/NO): YES